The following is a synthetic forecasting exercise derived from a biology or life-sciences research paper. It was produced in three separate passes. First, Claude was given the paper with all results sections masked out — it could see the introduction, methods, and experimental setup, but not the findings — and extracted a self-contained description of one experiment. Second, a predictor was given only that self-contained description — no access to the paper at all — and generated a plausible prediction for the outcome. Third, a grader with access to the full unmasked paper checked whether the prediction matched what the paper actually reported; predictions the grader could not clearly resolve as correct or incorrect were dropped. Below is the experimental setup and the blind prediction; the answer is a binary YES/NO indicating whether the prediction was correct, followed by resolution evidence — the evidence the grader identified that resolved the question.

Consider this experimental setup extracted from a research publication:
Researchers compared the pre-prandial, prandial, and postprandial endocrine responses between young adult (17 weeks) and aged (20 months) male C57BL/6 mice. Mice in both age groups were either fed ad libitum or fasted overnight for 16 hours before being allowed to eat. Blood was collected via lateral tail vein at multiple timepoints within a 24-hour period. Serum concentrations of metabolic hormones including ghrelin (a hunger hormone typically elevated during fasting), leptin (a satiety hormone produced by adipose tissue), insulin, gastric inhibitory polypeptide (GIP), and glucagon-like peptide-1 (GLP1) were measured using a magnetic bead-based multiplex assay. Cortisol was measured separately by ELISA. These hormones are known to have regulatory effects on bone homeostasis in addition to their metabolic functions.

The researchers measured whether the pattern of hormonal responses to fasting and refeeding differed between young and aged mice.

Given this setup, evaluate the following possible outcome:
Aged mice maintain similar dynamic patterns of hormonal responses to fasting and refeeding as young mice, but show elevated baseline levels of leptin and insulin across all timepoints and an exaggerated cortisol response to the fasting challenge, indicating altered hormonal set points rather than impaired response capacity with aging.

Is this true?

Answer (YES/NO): NO